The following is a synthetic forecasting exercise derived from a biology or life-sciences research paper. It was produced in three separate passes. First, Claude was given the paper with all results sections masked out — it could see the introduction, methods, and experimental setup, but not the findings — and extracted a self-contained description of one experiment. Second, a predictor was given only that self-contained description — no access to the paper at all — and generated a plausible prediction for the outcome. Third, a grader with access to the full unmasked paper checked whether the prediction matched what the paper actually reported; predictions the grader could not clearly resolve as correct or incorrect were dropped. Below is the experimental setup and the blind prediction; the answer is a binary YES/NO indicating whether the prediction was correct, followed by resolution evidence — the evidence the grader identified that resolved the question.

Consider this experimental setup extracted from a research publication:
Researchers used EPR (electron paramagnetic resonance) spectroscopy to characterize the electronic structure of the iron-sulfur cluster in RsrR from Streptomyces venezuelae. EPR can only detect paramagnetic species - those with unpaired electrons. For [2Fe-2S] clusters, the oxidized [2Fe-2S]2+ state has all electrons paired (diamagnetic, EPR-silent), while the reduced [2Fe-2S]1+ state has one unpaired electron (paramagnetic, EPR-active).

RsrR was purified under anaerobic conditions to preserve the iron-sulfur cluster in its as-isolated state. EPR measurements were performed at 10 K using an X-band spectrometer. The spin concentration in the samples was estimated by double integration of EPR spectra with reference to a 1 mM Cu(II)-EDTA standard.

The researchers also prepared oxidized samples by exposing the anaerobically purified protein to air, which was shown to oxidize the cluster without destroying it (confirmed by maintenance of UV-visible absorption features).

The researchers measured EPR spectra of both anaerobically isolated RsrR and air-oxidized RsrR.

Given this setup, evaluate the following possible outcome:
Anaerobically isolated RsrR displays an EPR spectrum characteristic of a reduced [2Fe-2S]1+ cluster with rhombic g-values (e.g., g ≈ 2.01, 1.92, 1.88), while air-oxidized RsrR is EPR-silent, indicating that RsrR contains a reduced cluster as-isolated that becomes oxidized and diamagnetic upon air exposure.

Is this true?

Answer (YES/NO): YES